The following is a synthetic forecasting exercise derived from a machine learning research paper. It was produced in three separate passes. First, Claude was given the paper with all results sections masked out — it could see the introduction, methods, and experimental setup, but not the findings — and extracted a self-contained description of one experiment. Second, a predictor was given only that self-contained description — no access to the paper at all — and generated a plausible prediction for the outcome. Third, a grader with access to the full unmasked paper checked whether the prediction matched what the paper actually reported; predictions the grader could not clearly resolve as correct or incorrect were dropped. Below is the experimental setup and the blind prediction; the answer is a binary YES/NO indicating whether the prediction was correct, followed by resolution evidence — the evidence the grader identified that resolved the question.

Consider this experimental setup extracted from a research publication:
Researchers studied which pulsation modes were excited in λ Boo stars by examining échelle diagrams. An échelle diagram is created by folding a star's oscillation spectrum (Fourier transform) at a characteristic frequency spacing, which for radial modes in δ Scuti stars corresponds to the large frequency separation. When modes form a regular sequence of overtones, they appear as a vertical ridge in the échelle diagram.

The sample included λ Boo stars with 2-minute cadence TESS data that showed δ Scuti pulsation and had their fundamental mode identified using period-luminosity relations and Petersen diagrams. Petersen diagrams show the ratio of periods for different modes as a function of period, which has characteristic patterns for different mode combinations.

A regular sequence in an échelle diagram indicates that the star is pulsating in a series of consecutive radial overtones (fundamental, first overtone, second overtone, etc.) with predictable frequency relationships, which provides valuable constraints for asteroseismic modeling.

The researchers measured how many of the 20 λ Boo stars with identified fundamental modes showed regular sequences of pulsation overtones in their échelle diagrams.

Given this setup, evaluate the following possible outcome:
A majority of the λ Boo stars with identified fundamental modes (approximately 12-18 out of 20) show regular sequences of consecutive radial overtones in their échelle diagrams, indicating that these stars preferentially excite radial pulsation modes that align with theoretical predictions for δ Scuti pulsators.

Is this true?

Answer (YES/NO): YES